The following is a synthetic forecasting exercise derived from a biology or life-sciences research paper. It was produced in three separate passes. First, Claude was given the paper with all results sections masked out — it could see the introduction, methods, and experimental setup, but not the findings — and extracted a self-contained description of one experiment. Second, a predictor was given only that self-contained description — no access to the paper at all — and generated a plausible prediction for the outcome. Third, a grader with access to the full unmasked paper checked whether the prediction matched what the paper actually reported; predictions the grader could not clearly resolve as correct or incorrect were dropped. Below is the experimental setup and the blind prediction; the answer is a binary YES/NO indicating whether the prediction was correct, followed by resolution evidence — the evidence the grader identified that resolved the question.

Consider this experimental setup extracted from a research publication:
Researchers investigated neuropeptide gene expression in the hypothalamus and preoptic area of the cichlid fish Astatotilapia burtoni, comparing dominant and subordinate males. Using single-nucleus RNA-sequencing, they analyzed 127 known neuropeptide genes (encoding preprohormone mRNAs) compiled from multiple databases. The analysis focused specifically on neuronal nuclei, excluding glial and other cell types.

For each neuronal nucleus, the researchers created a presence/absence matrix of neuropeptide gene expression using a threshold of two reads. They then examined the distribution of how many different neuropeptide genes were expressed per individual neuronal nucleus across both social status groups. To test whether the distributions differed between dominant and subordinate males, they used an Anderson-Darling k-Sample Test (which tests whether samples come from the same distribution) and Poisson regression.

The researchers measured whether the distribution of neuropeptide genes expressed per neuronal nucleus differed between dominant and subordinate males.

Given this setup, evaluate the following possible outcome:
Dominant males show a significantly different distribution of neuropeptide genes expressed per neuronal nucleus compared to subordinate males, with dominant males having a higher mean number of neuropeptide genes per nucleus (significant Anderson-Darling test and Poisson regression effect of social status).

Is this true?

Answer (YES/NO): NO